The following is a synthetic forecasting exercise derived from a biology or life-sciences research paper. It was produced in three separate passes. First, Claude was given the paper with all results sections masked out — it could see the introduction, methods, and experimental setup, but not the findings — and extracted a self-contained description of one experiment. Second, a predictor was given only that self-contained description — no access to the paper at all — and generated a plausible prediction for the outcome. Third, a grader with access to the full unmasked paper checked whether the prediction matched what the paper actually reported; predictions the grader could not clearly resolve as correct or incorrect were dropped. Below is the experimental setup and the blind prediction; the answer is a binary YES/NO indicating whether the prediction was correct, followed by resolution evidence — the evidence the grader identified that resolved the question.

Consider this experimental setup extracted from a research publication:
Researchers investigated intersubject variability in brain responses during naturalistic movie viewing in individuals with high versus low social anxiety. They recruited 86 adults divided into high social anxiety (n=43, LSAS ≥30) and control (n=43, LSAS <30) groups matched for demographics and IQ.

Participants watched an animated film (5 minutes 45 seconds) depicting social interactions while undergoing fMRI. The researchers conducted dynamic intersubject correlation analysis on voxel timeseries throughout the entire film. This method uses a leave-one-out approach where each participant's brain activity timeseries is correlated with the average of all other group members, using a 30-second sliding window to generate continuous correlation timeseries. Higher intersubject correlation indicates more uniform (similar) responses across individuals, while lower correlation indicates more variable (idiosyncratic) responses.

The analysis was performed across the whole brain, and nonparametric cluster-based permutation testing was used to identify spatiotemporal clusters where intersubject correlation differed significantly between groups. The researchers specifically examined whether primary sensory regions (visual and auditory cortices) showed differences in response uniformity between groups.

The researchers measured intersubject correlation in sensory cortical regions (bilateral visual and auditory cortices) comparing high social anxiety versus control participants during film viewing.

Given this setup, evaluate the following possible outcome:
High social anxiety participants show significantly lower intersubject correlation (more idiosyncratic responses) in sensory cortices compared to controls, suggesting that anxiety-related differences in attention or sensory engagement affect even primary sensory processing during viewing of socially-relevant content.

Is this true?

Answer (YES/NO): NO